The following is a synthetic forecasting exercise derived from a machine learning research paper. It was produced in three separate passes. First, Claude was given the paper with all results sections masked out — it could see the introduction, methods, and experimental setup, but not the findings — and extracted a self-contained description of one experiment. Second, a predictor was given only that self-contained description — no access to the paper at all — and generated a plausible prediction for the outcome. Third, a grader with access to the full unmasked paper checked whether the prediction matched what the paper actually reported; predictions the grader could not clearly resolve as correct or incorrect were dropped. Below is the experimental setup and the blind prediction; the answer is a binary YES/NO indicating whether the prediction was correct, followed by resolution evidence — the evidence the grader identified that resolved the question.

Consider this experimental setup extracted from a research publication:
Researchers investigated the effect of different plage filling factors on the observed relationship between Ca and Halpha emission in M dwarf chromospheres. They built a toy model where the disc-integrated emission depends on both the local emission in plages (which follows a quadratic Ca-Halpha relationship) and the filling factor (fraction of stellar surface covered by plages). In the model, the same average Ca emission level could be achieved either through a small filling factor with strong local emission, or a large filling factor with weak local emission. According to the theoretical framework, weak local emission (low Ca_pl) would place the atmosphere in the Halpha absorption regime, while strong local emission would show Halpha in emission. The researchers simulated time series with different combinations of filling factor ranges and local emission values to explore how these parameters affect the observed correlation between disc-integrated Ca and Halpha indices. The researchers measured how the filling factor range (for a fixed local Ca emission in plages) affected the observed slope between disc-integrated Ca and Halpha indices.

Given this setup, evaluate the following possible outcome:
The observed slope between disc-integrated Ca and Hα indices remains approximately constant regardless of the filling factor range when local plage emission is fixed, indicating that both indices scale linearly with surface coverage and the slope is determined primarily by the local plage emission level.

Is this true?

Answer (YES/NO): YES